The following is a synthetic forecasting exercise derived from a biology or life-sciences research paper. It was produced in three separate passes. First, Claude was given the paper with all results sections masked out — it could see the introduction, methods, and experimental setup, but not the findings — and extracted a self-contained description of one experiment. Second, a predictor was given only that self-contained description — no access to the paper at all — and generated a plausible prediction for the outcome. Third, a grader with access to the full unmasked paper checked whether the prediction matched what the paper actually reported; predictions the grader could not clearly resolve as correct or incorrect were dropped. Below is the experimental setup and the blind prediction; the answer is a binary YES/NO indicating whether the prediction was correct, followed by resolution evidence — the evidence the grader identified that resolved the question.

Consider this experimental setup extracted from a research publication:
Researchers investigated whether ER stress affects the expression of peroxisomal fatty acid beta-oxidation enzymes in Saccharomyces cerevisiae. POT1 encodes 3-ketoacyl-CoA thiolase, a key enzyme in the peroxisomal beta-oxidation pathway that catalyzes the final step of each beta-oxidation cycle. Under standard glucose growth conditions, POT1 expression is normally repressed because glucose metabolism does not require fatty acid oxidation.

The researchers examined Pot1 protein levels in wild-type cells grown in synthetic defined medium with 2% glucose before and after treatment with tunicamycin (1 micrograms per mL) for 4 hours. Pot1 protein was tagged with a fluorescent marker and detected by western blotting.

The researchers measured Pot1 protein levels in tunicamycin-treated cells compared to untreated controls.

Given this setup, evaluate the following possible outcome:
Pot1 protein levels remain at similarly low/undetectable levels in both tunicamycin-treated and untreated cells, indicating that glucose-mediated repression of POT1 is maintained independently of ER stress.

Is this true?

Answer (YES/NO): NO